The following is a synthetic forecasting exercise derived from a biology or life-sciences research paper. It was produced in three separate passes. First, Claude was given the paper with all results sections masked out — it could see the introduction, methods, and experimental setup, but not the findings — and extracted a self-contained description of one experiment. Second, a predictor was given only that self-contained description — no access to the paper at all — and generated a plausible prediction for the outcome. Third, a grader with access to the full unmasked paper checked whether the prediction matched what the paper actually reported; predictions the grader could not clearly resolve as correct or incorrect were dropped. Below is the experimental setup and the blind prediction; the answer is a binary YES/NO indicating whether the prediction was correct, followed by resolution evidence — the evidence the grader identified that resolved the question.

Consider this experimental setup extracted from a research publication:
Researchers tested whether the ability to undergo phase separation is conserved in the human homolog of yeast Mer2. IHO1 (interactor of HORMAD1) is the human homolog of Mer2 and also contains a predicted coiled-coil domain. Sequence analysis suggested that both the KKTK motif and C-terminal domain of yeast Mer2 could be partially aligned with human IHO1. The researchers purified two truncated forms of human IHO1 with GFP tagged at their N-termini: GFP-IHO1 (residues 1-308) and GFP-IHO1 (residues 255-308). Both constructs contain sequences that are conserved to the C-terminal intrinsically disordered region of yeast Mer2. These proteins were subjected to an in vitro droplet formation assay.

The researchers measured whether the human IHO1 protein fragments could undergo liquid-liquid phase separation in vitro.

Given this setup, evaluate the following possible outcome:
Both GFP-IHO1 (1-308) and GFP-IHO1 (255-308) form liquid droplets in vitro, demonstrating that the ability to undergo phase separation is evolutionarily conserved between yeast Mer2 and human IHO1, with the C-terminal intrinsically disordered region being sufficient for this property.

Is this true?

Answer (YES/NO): YES